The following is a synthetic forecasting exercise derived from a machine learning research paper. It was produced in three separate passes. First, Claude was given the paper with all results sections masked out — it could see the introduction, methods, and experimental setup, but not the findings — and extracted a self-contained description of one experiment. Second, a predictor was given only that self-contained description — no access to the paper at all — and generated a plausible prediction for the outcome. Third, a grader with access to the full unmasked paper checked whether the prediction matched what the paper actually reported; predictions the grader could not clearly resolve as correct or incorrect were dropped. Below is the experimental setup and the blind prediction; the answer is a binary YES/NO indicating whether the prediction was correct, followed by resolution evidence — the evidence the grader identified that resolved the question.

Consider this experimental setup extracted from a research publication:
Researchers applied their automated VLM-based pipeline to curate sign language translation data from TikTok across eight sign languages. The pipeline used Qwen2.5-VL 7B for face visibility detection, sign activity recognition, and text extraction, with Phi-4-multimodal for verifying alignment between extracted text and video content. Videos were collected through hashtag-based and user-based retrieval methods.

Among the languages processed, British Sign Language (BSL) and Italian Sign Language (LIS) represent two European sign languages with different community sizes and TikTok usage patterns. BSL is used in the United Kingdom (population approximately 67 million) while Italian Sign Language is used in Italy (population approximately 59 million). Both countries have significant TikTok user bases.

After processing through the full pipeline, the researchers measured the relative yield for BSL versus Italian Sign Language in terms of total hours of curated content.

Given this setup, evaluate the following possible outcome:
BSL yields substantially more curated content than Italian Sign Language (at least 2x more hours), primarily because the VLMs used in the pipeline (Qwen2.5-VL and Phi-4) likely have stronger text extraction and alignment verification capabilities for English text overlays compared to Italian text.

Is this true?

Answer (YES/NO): YES